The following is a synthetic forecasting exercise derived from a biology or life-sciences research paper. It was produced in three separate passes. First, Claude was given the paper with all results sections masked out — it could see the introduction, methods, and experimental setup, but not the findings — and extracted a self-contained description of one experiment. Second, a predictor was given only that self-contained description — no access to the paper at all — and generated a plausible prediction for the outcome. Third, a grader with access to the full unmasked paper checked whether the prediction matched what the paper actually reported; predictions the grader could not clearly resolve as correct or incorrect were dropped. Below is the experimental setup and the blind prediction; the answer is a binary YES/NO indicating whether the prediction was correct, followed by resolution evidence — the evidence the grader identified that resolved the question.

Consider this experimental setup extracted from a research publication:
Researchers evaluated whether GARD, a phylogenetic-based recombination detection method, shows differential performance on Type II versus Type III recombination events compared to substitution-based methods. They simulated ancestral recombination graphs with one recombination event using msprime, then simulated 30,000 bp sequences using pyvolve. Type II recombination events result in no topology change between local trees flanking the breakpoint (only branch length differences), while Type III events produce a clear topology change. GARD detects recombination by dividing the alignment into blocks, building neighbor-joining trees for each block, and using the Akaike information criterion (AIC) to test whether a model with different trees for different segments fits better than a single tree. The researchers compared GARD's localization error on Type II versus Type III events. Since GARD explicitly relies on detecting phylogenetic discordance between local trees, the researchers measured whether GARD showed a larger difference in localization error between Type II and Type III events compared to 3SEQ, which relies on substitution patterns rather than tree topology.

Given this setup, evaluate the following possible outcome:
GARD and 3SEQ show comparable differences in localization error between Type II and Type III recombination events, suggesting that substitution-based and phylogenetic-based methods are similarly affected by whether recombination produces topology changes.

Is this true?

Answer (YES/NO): YES